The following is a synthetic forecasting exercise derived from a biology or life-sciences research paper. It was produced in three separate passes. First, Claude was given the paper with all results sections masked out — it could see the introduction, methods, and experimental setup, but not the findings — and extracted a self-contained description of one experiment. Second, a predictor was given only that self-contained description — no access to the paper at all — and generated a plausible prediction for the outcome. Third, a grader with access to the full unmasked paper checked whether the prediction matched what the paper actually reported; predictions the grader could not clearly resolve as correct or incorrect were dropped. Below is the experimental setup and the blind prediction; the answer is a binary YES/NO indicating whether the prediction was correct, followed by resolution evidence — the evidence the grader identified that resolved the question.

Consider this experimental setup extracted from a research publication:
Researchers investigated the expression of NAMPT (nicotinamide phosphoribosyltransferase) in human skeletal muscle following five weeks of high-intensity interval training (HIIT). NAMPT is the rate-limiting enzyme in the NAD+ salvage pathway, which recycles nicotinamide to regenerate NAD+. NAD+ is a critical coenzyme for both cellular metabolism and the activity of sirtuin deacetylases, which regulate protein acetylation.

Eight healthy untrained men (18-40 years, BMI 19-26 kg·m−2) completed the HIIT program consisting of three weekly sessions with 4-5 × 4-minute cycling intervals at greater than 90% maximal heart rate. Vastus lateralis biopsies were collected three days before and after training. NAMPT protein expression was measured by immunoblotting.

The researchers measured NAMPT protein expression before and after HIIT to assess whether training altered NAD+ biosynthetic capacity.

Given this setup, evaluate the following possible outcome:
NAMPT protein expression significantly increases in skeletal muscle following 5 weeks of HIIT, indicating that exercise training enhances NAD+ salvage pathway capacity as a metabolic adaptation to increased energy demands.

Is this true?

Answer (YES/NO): YES